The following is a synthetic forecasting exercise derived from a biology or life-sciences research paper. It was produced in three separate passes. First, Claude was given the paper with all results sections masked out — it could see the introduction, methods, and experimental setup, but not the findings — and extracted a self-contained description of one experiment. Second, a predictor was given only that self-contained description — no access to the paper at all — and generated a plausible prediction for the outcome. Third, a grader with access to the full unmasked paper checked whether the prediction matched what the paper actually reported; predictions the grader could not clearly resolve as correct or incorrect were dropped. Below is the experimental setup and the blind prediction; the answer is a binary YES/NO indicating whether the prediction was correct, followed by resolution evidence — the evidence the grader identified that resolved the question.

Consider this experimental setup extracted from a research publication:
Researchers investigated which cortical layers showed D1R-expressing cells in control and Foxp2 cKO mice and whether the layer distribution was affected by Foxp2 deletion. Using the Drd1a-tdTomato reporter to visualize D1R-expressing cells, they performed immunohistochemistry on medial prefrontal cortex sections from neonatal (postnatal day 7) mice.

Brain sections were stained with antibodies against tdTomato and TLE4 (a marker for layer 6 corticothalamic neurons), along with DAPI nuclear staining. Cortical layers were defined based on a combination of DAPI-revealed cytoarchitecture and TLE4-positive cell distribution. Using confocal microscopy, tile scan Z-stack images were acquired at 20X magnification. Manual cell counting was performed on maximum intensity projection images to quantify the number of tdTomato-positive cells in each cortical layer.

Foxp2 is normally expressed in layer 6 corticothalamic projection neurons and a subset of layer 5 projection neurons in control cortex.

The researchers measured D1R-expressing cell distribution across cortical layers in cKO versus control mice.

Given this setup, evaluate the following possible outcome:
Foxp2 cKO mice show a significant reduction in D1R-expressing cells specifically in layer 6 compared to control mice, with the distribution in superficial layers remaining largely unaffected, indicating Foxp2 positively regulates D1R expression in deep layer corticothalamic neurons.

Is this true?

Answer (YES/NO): NO